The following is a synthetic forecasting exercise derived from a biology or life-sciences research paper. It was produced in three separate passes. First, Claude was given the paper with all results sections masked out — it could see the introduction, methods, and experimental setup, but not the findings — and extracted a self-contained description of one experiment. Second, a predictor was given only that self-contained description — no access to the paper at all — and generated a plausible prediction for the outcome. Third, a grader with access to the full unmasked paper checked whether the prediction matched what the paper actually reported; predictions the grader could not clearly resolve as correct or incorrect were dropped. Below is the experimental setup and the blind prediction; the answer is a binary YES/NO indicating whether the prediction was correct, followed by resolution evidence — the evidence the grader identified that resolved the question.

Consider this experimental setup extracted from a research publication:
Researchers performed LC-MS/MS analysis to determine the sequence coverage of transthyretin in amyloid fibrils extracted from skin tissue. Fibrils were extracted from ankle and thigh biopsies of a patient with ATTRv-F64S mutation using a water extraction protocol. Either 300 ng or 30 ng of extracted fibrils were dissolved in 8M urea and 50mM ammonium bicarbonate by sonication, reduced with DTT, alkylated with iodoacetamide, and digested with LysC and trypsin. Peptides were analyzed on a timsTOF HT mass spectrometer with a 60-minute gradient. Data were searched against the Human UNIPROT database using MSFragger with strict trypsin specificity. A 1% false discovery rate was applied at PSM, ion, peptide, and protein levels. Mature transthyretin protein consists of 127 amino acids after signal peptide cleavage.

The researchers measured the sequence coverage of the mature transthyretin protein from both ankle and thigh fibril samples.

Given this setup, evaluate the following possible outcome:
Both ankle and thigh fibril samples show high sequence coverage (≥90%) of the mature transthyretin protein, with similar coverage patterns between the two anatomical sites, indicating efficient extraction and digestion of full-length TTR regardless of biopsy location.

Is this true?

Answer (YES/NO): YES